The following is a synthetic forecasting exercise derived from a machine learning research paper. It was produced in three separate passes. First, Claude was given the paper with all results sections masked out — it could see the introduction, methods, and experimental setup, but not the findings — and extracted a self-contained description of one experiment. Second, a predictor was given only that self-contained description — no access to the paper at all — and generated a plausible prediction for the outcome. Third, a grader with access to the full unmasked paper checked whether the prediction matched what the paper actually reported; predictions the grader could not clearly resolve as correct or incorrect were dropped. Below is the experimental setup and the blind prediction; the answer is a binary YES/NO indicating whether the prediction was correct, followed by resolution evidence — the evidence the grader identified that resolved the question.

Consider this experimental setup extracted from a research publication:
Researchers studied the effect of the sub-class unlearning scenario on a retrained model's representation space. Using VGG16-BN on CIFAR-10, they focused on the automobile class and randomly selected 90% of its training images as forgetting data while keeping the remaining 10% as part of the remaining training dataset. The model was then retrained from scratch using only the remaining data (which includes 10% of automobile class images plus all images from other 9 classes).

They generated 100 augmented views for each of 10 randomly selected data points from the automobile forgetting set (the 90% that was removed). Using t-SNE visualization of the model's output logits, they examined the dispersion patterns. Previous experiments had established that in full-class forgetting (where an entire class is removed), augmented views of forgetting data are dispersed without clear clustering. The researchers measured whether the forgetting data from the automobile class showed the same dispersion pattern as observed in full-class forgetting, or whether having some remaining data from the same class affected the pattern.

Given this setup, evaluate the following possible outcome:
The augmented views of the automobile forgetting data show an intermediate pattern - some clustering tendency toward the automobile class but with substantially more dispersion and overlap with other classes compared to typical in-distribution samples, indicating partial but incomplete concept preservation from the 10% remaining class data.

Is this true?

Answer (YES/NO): NO